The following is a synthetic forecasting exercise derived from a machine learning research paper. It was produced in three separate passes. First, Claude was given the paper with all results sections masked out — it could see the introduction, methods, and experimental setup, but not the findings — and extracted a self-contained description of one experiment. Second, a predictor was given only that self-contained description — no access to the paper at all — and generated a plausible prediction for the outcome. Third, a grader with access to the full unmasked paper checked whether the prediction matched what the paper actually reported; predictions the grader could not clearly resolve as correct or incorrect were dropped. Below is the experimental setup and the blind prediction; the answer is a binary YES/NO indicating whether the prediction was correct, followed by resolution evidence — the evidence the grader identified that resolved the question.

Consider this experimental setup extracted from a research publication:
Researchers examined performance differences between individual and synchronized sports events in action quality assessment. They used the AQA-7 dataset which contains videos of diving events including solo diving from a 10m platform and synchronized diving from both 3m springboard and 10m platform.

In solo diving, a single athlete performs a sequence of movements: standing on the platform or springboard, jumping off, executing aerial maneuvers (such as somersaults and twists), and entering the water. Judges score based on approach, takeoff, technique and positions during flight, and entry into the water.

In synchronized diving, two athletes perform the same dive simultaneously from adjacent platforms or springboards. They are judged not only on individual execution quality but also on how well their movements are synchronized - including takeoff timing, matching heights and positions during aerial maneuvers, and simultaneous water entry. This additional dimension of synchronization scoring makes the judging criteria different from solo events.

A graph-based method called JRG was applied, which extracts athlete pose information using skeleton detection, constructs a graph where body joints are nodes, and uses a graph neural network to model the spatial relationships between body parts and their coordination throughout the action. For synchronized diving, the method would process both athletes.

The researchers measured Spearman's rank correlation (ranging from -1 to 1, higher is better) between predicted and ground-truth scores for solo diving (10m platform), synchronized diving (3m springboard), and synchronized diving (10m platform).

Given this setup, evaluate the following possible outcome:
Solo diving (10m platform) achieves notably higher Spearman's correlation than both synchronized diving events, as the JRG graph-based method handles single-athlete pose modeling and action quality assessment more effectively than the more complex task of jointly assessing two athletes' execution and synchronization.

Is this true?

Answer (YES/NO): NO